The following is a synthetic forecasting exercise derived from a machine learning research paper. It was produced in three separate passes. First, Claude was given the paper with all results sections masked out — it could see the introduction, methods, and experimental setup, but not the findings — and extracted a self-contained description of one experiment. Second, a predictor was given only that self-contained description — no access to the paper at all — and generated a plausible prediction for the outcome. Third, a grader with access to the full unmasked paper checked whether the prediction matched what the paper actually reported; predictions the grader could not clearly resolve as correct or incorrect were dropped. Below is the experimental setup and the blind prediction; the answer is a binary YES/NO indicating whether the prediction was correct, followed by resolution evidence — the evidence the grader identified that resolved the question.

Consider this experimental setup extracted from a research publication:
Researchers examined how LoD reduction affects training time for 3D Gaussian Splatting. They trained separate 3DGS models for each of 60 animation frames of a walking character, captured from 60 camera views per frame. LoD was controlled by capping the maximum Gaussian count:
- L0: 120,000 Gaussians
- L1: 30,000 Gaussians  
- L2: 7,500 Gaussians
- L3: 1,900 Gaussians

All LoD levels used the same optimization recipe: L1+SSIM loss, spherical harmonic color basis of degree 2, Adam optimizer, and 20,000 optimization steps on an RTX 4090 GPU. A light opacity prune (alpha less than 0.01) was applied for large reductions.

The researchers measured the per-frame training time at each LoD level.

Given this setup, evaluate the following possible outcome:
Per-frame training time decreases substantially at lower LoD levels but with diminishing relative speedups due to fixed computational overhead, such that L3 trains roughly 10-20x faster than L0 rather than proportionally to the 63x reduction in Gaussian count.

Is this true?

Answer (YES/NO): NO